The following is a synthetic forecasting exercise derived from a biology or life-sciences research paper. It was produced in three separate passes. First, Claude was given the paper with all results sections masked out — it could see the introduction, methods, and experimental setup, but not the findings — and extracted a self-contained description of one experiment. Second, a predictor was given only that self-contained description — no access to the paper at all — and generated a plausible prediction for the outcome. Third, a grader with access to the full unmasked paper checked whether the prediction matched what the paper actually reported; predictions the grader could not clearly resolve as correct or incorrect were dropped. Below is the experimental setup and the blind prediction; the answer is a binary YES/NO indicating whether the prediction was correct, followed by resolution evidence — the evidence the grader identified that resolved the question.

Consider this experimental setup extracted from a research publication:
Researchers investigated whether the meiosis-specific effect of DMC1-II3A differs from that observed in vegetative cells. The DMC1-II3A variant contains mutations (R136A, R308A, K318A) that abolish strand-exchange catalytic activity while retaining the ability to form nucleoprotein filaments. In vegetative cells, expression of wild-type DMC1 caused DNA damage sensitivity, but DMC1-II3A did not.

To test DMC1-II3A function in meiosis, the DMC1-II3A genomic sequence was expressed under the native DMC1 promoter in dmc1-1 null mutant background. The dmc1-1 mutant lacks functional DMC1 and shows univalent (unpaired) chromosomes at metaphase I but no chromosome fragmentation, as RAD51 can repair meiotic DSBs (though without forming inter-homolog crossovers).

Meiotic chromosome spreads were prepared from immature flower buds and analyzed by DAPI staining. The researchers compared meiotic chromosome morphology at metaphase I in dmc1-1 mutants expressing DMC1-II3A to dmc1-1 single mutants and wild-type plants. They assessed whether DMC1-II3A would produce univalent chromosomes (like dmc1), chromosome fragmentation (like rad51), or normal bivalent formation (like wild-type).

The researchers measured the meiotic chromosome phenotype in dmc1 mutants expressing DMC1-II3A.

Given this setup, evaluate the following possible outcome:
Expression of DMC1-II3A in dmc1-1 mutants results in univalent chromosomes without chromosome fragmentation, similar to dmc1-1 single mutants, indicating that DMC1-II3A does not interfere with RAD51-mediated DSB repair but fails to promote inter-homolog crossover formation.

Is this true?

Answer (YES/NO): YES